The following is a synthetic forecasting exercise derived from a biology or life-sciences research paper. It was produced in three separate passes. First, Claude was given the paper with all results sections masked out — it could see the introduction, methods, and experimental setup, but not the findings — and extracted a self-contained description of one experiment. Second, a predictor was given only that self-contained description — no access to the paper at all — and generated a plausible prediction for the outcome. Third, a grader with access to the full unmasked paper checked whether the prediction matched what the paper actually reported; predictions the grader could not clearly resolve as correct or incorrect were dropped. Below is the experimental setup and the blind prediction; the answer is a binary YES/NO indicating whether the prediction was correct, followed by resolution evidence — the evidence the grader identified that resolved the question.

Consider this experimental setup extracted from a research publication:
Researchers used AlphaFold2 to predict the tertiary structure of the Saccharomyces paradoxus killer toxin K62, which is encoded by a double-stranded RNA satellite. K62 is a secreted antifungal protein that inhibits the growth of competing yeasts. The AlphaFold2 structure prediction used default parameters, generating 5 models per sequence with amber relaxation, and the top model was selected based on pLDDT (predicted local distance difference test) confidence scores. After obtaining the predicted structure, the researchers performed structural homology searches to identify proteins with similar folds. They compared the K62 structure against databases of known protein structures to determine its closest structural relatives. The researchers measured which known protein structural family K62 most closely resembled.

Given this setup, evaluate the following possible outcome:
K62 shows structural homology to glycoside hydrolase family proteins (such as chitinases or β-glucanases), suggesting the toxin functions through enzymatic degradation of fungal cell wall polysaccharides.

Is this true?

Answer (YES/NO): NO